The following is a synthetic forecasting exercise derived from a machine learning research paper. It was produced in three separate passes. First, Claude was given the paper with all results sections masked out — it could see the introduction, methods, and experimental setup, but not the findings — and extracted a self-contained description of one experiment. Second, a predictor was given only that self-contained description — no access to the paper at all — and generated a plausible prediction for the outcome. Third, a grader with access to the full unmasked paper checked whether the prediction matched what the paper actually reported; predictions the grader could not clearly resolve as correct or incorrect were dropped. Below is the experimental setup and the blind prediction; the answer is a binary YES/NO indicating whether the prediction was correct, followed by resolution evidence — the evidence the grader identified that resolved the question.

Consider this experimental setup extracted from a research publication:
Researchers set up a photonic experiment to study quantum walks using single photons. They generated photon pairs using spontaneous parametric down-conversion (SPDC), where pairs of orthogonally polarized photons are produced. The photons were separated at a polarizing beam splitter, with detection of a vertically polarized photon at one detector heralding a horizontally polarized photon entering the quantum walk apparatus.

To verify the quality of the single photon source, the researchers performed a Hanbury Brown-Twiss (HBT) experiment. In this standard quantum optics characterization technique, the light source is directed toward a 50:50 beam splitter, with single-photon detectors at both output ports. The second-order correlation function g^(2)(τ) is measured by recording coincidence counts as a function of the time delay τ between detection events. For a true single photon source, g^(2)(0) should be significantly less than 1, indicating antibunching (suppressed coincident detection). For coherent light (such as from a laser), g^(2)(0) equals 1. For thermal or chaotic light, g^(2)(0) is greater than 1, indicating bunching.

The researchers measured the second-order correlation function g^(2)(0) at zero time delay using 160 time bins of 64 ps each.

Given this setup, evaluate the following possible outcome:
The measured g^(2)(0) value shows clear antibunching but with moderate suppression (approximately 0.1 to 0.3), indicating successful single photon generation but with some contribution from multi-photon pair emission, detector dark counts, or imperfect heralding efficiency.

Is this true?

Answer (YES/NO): NO